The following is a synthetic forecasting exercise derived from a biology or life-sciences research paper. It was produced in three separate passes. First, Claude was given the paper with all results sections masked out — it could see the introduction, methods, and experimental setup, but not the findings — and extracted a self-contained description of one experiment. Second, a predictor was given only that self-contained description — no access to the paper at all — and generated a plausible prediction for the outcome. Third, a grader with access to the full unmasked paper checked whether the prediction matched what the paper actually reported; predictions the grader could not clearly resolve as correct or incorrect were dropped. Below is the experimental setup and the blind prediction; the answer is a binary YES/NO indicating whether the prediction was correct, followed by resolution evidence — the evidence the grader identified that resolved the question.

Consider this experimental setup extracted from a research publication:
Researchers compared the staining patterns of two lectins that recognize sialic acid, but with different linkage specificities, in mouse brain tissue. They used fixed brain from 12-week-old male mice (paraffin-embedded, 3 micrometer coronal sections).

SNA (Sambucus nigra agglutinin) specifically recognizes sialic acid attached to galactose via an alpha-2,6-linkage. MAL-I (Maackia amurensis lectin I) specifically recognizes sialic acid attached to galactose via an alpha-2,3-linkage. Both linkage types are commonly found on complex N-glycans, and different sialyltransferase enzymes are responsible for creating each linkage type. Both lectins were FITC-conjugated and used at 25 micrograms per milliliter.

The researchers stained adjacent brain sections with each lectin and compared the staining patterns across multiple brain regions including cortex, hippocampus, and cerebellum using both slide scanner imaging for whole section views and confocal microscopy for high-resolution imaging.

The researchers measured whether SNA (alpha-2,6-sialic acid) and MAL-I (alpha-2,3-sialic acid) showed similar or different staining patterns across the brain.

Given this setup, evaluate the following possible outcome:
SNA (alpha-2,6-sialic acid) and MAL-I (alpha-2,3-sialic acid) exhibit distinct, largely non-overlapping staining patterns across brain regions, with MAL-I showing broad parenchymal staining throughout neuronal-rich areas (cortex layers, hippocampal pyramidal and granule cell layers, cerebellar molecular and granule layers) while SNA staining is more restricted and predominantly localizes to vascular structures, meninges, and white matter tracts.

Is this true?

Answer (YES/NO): NO